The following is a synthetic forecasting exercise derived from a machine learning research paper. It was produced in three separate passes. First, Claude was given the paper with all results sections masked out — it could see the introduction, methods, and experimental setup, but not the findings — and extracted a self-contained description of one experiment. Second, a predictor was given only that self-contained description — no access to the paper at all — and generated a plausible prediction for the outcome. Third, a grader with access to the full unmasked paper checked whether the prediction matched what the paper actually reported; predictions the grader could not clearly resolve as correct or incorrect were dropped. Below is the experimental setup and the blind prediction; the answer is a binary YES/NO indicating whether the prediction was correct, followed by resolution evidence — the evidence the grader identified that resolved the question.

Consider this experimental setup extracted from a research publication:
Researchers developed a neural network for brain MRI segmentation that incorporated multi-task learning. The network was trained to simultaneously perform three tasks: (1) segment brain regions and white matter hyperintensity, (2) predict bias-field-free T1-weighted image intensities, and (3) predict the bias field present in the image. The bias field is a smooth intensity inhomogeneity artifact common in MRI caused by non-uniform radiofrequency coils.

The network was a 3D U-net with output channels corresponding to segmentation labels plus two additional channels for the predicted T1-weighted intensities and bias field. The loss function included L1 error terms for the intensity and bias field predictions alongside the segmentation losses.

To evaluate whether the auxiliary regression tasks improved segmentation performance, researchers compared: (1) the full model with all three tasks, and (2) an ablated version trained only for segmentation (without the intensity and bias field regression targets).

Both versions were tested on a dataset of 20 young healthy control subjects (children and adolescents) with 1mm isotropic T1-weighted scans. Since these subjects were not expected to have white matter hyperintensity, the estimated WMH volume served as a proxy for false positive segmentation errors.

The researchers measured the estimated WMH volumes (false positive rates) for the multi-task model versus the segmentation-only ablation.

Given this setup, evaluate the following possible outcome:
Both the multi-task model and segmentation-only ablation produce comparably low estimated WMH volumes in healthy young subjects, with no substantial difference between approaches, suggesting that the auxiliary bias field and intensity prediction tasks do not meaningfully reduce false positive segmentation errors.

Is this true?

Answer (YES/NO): NO